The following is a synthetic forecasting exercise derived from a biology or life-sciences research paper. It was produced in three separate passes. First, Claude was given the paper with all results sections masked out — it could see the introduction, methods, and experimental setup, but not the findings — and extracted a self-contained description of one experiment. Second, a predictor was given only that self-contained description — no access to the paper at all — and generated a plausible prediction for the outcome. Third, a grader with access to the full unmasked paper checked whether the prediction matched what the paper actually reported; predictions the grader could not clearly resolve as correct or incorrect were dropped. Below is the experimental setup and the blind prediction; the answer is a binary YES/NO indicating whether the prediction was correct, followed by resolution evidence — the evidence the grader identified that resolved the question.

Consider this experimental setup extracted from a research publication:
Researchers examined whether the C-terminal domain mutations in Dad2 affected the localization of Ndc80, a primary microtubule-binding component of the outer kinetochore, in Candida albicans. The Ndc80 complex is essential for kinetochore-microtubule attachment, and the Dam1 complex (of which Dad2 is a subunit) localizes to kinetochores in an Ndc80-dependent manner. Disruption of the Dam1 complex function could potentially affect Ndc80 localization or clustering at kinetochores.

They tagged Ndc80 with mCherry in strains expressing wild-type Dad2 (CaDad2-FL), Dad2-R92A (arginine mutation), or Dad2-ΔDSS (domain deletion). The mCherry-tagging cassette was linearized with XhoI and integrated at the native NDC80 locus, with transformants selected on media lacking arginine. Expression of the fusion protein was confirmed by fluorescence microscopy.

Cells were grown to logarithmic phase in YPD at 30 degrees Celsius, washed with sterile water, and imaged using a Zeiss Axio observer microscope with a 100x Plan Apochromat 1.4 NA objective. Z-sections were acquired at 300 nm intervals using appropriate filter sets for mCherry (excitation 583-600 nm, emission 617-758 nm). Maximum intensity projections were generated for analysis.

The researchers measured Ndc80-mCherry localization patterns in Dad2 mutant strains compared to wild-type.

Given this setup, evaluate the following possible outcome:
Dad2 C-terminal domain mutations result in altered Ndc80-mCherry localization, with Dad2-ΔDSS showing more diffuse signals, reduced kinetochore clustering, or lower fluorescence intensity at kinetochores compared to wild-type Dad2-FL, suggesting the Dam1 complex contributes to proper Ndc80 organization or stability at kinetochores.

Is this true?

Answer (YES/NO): NO